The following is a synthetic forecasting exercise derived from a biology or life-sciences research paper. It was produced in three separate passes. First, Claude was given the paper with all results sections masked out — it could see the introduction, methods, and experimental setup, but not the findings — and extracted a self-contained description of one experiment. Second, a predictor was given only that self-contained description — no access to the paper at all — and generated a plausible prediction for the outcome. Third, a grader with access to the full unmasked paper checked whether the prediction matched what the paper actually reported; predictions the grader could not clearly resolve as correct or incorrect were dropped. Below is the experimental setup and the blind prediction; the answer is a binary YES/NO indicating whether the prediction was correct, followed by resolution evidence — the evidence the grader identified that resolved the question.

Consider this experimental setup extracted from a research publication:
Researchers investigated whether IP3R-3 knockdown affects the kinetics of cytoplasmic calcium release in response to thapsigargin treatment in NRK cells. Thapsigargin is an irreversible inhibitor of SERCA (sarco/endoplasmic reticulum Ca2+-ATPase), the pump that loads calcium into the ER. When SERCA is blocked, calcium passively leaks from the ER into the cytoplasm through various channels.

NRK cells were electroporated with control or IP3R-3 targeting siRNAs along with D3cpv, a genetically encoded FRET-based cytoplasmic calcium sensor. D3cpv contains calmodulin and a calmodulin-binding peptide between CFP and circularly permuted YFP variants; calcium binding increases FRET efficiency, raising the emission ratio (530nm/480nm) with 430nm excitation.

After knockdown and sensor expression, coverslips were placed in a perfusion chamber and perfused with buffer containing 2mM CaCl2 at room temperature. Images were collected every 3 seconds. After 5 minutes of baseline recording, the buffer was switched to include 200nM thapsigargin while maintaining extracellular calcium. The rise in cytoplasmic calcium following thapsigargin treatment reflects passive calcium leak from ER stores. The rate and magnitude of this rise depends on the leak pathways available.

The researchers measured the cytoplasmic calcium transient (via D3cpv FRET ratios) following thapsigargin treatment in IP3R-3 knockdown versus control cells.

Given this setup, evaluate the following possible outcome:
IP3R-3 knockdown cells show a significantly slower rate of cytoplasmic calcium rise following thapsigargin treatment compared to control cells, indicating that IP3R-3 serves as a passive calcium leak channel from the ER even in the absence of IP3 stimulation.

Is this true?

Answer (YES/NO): NO